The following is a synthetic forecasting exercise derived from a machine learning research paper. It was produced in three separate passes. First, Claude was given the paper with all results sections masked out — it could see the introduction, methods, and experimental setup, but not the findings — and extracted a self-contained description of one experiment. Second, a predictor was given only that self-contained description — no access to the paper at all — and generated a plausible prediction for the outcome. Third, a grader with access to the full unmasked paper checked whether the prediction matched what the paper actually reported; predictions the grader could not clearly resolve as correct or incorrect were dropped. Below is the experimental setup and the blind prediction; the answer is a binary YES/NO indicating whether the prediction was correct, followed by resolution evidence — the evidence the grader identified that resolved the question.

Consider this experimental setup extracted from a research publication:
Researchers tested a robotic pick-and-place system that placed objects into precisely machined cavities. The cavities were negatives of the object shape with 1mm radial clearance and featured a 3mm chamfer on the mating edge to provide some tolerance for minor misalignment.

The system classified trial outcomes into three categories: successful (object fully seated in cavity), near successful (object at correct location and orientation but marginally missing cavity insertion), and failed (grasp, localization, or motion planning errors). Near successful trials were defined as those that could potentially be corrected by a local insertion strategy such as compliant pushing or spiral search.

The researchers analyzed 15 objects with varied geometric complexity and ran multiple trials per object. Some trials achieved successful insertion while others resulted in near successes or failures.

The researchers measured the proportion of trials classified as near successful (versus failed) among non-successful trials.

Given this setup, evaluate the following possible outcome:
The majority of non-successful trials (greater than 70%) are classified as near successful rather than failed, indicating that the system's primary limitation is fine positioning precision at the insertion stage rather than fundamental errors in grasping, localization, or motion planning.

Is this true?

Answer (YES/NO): NO